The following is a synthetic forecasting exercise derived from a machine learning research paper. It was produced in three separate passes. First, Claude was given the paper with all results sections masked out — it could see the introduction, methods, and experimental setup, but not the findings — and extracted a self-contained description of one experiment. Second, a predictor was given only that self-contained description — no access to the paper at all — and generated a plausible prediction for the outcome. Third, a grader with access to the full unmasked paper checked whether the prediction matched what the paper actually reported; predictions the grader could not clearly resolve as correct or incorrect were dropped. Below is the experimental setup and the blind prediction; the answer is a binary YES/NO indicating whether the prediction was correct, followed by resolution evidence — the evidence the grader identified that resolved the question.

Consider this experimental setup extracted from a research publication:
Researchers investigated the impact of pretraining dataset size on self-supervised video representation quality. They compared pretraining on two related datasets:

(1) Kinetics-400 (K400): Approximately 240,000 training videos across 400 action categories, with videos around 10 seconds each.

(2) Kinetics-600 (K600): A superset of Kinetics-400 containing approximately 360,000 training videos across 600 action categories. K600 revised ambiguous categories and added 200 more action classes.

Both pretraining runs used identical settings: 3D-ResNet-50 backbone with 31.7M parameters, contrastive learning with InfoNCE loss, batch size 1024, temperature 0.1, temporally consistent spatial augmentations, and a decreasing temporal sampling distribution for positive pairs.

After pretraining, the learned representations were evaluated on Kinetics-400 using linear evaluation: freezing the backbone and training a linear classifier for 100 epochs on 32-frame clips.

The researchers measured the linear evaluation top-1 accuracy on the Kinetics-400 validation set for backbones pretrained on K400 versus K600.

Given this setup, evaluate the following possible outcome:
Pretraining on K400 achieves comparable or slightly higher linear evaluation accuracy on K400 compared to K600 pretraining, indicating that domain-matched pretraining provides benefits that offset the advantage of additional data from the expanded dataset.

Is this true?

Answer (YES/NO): NO